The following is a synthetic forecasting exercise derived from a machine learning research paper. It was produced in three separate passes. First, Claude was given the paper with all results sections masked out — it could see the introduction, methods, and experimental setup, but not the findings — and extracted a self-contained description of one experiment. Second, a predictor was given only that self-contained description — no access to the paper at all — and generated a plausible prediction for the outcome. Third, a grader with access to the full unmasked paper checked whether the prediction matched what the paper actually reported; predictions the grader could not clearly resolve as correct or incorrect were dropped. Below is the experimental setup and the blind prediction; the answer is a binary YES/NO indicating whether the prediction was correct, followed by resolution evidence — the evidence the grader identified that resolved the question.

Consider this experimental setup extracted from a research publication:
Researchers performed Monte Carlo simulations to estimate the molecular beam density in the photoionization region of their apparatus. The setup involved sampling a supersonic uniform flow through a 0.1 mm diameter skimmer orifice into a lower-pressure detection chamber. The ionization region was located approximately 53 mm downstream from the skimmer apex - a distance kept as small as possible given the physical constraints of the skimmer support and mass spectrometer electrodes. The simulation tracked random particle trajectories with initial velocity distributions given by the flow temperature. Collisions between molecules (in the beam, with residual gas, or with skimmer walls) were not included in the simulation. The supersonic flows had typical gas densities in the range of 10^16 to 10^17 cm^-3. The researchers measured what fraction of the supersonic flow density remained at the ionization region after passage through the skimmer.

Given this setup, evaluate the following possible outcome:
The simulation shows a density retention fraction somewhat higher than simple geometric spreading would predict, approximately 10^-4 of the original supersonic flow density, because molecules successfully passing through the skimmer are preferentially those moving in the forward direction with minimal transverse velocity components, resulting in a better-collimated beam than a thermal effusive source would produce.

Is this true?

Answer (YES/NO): NO